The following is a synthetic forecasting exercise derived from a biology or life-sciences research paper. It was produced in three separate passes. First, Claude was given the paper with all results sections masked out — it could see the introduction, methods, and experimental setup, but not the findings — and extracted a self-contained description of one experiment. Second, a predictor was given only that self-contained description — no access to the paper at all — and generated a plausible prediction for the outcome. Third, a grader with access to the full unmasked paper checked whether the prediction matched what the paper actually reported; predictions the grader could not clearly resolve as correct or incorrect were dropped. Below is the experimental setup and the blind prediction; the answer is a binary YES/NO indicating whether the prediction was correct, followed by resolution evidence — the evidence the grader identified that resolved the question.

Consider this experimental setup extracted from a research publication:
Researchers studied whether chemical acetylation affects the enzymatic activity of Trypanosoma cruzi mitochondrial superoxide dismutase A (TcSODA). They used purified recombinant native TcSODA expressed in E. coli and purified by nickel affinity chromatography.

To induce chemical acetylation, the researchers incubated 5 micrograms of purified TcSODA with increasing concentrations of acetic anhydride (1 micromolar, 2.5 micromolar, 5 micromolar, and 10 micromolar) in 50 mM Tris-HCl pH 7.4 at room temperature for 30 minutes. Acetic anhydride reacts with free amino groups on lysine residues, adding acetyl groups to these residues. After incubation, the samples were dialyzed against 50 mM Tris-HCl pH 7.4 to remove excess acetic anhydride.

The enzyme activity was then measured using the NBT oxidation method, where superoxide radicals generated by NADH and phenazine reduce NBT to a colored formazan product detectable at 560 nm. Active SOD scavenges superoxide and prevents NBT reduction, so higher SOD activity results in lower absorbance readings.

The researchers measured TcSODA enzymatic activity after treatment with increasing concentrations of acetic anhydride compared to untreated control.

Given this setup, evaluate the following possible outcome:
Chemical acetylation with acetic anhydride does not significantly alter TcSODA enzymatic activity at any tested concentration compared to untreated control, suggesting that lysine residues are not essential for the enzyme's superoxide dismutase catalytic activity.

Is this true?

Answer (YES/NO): NO